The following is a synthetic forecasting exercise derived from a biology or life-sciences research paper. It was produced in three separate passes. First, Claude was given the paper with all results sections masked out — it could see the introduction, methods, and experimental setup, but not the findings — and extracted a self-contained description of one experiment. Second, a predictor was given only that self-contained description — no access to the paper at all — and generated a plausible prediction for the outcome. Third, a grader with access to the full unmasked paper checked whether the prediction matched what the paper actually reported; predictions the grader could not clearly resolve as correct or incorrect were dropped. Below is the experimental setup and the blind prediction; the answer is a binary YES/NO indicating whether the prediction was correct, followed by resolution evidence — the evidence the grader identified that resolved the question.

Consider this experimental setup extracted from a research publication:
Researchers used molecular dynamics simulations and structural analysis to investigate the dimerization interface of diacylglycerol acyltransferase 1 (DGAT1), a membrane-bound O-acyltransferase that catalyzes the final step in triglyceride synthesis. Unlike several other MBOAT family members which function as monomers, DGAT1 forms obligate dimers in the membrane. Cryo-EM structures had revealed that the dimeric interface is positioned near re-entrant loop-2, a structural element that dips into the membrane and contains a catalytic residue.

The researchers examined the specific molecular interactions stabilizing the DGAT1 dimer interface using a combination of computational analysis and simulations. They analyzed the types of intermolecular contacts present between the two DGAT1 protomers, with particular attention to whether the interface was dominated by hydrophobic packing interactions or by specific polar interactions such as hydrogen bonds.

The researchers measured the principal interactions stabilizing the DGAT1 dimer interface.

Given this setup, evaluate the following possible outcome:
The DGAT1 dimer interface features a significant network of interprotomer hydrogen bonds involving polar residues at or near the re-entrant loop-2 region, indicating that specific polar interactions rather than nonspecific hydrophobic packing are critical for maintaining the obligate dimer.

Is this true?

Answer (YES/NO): NO